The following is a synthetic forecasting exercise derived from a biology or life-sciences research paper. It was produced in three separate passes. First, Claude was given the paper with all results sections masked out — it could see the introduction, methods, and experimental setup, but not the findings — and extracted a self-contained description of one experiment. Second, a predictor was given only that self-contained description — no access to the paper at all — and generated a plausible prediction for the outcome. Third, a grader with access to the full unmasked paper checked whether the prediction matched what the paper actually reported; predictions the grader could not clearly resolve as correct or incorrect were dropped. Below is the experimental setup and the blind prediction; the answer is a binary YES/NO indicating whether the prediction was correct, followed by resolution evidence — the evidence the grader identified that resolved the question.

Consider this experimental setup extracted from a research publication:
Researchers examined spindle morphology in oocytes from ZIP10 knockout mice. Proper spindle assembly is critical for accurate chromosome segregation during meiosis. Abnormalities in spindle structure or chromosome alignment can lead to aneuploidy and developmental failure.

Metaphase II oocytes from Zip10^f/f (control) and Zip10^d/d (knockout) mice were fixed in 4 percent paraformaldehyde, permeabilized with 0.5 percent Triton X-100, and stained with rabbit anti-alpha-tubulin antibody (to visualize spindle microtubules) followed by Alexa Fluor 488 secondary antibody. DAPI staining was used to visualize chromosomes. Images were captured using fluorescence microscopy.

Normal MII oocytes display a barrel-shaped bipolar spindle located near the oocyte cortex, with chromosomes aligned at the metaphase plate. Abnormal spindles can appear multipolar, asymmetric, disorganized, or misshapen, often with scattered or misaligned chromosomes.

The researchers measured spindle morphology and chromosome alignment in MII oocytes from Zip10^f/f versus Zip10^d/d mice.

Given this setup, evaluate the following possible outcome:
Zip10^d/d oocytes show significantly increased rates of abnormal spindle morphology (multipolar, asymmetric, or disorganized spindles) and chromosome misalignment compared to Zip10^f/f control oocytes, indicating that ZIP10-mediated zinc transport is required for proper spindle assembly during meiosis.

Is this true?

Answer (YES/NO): NO